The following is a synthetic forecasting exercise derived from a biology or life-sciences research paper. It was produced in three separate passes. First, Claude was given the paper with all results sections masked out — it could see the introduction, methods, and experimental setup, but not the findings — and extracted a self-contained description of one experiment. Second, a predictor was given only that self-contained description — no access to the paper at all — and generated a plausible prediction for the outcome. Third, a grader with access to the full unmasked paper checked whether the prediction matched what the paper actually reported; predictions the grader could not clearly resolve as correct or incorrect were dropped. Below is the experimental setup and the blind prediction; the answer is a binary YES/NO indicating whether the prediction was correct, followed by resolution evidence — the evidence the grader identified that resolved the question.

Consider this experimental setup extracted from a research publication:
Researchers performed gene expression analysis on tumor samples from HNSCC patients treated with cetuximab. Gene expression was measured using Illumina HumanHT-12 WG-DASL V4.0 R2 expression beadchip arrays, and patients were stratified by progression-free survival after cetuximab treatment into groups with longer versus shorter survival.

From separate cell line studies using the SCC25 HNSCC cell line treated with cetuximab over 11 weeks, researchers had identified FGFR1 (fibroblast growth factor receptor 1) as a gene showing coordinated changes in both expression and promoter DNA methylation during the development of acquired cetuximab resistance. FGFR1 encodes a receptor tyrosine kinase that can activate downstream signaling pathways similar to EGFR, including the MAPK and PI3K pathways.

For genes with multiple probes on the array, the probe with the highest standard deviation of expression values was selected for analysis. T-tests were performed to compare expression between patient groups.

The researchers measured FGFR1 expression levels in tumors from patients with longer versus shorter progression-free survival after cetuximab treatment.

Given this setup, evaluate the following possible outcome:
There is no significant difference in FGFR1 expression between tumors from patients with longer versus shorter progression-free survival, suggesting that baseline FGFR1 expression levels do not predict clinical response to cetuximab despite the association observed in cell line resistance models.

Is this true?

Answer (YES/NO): NO